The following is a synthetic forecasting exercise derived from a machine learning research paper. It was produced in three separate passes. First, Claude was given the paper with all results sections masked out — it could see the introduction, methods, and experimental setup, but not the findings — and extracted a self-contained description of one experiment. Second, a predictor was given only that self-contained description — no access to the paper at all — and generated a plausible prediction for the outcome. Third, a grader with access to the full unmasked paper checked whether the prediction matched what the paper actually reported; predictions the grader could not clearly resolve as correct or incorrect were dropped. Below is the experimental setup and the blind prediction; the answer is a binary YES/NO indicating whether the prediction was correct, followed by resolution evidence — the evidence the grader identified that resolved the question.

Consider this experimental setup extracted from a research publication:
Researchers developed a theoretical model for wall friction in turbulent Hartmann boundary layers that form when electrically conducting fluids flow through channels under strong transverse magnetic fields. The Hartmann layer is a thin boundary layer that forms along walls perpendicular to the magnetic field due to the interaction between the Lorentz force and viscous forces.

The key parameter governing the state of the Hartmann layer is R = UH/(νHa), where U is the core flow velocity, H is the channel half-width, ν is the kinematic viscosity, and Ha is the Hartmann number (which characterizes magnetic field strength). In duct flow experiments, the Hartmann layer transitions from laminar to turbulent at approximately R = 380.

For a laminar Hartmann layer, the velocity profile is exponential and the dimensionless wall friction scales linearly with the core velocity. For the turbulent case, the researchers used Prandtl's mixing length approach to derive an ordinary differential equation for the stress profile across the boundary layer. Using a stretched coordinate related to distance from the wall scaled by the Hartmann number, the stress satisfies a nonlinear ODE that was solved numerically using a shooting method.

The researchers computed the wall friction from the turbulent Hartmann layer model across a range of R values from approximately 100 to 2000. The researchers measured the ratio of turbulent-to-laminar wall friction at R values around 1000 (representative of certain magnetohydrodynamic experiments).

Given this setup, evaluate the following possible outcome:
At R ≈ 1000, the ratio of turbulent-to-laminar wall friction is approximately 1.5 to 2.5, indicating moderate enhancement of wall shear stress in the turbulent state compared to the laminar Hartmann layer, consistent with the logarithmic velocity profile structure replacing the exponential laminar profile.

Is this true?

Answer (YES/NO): NO